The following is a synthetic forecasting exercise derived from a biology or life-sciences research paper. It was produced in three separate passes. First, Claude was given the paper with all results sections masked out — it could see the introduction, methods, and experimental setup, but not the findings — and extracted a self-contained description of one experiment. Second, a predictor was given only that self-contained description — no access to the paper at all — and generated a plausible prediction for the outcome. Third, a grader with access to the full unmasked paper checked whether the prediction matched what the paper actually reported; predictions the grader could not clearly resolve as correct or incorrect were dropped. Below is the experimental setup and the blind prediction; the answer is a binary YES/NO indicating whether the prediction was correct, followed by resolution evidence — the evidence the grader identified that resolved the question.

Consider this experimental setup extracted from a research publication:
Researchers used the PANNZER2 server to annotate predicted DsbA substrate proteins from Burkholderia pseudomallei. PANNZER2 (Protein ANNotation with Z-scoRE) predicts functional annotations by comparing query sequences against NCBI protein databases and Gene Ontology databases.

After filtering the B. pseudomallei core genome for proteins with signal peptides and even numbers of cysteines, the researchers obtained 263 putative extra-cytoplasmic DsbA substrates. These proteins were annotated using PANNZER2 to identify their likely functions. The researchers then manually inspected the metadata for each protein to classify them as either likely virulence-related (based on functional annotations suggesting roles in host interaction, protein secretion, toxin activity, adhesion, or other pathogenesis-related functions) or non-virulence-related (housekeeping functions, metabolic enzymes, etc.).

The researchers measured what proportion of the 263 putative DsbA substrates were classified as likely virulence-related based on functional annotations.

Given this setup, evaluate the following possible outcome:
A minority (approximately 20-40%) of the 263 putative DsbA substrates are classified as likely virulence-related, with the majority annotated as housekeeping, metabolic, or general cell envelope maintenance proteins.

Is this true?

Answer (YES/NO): YES